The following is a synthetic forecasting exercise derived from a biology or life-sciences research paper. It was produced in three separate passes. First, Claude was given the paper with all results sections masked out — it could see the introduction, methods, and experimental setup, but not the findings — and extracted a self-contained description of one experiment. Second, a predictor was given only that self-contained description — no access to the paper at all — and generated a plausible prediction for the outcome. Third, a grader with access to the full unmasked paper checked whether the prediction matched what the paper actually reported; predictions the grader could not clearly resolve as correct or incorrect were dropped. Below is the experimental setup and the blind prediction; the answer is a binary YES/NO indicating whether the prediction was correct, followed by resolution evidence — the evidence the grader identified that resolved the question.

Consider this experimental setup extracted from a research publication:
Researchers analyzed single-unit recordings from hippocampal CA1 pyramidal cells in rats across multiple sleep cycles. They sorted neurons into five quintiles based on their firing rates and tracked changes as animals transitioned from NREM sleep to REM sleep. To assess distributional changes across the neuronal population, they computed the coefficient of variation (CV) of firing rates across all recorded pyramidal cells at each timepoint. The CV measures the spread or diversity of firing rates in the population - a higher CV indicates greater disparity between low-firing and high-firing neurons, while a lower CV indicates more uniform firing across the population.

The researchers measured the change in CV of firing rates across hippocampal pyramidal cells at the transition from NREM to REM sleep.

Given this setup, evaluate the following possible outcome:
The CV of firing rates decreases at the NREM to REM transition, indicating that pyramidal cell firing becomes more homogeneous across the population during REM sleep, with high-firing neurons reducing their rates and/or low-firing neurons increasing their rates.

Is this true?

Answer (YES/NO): NO